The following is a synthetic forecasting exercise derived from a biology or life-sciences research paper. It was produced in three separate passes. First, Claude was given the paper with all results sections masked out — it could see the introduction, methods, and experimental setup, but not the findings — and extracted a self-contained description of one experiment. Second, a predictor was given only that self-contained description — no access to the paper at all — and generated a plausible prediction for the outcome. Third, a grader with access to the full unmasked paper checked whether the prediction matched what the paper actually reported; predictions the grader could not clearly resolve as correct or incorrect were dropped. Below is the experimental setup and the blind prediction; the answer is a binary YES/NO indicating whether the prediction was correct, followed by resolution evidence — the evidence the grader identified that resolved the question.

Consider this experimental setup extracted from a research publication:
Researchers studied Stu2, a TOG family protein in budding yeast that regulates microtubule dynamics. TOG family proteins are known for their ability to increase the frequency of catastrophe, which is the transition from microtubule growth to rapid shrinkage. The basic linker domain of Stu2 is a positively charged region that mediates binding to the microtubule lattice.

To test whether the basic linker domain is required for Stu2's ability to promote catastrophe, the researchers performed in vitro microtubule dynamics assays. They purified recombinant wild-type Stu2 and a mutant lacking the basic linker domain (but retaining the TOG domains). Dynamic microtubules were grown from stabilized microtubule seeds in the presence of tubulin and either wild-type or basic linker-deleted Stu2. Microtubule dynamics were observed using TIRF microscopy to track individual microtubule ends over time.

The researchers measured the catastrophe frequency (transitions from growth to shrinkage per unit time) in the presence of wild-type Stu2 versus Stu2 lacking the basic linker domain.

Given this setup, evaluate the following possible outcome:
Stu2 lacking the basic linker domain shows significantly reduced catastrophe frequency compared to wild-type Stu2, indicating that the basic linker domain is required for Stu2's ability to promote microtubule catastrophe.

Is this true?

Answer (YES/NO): YES